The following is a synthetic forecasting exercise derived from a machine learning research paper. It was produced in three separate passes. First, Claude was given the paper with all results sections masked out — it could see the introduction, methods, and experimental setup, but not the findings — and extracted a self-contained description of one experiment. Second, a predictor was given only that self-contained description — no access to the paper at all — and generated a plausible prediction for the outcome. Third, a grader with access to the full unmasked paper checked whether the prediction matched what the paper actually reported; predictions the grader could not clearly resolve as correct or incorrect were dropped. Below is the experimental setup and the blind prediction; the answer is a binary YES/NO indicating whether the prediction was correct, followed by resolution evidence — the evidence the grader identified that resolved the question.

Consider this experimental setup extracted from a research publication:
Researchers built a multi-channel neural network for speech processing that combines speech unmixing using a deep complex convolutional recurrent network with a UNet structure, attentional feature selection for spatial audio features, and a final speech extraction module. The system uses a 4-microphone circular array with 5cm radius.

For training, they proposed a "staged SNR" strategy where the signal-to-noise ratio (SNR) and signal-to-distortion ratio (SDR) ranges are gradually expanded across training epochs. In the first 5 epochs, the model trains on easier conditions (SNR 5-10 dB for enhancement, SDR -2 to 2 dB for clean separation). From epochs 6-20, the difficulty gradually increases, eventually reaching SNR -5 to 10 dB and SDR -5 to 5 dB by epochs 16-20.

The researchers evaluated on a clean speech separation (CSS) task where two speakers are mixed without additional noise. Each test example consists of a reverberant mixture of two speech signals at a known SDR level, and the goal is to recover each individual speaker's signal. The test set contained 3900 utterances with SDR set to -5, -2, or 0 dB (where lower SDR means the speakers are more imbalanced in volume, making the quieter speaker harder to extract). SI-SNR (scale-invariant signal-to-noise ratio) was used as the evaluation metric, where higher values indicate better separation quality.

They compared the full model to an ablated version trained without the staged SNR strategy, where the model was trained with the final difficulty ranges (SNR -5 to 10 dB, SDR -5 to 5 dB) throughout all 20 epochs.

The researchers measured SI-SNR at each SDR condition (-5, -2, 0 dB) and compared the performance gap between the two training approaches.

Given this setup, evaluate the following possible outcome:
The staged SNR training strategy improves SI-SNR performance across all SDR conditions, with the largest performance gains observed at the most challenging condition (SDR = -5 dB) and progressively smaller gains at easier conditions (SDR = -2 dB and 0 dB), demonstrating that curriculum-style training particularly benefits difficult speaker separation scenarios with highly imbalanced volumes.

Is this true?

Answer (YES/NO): NO